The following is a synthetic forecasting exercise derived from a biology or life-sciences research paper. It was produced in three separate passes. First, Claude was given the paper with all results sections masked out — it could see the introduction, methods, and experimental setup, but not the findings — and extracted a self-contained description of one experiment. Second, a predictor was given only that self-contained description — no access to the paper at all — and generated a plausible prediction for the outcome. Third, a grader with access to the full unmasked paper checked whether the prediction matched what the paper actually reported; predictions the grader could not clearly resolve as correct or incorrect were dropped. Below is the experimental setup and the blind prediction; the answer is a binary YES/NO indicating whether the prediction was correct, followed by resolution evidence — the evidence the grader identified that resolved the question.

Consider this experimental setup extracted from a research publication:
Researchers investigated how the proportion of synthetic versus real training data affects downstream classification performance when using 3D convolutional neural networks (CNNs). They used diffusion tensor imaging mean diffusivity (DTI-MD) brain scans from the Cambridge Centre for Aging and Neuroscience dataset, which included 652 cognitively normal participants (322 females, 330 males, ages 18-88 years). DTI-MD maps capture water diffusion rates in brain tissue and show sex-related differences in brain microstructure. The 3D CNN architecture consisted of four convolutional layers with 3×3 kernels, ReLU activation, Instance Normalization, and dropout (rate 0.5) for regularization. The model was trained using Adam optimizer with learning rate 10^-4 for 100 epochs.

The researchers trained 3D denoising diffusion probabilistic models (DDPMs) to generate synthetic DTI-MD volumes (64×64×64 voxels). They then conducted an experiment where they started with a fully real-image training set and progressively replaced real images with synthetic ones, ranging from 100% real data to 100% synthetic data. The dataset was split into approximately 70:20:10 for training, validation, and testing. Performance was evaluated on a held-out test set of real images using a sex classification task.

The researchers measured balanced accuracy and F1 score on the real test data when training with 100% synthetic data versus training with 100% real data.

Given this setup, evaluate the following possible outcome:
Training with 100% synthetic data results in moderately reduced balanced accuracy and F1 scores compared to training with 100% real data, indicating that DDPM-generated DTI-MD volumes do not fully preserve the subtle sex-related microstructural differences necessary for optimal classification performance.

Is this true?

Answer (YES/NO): YES